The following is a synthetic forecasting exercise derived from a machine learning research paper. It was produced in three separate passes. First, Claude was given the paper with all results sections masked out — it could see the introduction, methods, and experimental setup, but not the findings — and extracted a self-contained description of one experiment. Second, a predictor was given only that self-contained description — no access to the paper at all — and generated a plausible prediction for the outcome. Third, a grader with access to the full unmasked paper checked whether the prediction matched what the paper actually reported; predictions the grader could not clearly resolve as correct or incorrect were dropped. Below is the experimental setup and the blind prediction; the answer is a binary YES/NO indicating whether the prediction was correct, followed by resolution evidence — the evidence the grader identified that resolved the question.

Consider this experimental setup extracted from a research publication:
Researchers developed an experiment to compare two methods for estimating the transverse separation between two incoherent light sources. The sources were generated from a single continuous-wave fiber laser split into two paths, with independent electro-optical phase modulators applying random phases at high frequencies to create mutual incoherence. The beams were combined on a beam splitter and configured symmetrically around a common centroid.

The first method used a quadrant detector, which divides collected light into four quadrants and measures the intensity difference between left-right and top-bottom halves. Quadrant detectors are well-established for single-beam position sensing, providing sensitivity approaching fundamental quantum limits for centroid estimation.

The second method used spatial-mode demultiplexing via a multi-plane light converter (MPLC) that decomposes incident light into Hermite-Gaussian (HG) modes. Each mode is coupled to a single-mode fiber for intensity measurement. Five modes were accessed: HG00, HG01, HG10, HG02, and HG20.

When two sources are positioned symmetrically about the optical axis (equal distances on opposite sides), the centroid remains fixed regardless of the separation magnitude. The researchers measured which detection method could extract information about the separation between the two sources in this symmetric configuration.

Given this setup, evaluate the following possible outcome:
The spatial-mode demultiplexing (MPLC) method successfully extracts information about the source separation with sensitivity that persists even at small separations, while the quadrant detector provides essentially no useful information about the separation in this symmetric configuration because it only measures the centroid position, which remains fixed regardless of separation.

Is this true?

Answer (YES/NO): YES